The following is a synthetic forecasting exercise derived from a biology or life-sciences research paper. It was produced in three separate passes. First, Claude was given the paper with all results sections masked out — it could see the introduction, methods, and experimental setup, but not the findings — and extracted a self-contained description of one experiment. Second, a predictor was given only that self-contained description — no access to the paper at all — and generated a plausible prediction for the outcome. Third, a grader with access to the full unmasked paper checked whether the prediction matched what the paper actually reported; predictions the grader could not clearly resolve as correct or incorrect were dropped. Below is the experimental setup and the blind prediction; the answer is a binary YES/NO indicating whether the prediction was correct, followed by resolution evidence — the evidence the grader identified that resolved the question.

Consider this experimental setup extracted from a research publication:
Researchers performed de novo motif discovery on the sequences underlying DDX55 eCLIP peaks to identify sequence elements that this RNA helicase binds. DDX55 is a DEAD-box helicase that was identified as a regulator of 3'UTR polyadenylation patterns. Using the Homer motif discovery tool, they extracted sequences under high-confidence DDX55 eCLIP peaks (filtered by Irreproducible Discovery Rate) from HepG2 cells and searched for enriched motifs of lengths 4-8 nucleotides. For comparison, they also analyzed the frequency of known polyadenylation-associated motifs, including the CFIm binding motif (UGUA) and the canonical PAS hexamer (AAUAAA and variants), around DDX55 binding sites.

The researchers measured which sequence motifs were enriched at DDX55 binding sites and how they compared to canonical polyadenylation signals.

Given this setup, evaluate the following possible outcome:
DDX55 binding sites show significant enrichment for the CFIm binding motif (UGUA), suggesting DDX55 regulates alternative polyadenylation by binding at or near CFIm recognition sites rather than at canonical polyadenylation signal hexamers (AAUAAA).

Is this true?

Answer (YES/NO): NO